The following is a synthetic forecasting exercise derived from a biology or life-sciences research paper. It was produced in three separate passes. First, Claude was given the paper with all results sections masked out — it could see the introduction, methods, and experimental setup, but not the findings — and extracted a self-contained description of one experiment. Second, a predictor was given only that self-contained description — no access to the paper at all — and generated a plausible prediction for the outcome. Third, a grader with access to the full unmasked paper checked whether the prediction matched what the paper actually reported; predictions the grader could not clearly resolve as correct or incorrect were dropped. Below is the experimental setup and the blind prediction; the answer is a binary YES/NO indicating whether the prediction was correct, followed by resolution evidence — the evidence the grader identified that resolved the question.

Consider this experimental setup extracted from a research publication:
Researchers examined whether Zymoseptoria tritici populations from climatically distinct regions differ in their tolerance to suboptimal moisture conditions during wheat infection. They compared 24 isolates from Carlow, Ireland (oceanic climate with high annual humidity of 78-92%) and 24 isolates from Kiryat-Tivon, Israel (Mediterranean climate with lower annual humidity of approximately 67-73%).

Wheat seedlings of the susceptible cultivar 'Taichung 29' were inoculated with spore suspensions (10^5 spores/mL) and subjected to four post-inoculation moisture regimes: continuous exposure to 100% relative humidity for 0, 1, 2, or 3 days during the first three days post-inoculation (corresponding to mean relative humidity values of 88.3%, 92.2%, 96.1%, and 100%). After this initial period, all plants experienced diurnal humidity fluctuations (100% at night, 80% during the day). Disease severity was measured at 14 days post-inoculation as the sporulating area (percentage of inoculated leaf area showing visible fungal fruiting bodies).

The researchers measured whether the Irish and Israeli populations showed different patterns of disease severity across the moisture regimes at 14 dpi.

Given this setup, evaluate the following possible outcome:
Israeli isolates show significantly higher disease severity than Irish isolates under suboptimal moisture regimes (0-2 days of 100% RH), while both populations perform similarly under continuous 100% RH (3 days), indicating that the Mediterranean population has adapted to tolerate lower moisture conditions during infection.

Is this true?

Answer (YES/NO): YES